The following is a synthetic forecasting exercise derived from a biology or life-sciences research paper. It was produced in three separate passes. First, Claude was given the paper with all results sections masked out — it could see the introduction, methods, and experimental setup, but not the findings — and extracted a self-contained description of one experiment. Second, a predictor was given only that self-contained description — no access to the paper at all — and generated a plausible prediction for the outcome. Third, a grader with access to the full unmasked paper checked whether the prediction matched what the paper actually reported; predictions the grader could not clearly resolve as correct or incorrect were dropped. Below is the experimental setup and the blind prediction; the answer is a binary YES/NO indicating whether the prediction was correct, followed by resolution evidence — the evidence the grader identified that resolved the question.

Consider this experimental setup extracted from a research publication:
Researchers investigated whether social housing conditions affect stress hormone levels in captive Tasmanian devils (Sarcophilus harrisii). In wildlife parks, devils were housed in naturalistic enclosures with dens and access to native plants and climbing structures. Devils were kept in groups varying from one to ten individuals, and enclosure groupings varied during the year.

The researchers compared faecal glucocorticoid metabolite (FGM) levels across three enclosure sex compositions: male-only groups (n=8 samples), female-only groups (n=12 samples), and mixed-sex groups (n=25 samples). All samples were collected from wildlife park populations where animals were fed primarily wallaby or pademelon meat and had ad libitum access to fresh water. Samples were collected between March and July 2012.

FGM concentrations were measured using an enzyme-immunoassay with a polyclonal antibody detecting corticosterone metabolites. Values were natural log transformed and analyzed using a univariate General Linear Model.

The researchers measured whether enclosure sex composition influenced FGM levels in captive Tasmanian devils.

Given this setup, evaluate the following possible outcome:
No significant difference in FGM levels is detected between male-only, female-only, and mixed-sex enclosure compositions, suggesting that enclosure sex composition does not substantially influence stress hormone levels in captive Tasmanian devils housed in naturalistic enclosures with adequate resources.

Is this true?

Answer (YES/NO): YES